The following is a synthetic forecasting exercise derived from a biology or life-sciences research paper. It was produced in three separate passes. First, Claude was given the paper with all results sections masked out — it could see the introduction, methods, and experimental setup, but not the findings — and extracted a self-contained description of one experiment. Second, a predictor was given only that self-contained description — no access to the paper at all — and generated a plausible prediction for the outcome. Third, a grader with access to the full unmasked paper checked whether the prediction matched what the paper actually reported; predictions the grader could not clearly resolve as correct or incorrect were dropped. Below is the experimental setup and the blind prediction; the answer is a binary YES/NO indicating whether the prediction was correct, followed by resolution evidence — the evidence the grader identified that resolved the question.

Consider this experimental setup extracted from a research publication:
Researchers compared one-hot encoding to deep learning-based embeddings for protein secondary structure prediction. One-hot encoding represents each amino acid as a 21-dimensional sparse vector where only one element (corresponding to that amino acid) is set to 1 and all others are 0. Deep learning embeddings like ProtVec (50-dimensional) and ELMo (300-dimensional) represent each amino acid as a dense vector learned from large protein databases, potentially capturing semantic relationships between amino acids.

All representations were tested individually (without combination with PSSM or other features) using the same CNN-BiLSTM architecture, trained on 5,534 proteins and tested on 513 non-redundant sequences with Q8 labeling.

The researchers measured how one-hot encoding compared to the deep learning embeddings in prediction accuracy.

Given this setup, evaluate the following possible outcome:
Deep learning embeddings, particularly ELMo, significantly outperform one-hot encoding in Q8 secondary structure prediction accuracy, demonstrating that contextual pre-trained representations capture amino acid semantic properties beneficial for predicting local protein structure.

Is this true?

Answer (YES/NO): NO